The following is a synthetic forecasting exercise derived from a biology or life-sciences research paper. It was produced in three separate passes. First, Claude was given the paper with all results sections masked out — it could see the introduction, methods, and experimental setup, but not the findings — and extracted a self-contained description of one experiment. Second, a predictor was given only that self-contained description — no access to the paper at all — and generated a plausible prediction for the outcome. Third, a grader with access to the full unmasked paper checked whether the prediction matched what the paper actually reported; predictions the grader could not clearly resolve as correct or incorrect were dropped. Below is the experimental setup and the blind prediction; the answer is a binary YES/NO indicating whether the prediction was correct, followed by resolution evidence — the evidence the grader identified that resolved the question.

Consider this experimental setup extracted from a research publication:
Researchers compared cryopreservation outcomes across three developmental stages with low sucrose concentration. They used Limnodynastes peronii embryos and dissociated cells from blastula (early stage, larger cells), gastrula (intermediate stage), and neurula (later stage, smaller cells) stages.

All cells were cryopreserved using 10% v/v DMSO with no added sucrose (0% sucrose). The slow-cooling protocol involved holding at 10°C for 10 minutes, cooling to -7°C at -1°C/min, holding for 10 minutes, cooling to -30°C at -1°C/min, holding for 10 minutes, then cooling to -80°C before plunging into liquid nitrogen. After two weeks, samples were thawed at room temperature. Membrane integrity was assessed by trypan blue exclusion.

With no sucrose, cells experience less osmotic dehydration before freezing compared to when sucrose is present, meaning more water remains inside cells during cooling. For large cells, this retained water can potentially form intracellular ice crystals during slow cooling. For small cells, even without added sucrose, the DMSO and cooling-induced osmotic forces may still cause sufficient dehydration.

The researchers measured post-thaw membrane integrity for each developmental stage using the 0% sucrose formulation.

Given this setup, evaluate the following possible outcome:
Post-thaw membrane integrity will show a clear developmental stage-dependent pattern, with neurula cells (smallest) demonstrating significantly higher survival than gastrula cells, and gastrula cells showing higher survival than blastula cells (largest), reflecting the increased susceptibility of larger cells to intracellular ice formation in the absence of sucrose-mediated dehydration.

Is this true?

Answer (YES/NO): NO